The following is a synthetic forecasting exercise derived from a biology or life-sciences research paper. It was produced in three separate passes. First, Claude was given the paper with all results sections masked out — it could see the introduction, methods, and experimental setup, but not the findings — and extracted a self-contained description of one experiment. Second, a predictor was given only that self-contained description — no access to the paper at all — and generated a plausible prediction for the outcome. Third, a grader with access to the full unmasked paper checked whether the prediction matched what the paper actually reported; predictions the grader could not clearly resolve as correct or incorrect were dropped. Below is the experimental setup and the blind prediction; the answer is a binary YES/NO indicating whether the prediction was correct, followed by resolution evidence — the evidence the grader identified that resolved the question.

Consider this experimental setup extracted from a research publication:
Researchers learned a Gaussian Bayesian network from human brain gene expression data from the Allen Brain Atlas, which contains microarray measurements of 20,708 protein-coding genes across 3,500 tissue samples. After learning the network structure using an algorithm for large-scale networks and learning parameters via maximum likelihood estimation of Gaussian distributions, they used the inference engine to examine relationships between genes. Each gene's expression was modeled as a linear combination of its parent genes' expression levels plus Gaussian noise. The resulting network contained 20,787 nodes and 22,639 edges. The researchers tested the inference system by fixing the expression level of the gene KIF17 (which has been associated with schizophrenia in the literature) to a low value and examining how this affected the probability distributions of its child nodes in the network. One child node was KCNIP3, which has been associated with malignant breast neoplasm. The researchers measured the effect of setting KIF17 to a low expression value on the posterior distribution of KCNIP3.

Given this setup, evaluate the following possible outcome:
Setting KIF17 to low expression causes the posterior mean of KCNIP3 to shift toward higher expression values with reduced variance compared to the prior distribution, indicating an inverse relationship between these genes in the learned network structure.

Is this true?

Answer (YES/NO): NO